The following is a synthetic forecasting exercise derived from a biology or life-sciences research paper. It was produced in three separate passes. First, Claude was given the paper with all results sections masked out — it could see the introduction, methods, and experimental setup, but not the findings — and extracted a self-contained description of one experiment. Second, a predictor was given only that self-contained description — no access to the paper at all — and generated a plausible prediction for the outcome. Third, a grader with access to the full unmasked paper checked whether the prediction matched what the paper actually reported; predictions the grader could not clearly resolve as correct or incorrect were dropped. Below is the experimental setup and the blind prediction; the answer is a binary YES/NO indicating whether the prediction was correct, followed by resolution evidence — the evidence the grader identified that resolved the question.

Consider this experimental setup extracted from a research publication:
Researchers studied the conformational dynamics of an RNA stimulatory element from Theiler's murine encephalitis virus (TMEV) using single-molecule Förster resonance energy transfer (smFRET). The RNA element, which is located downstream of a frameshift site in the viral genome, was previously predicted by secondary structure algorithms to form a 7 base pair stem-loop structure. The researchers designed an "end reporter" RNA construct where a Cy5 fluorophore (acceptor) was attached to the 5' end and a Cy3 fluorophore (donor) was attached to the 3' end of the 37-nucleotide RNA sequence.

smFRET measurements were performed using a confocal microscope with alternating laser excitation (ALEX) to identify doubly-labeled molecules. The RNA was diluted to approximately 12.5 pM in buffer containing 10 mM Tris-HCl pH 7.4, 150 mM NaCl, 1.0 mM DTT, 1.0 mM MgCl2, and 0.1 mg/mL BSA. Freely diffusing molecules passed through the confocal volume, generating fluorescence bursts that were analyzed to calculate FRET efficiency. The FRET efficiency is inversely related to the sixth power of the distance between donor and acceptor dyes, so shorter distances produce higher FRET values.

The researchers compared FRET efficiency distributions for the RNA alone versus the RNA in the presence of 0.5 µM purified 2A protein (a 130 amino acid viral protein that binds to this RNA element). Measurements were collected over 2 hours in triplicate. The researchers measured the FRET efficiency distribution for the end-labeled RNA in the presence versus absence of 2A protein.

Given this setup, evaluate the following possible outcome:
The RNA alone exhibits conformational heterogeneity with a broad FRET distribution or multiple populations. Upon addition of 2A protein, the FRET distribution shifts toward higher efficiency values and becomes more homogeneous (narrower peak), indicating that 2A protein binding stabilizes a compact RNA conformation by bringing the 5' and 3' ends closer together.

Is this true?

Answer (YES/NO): NO